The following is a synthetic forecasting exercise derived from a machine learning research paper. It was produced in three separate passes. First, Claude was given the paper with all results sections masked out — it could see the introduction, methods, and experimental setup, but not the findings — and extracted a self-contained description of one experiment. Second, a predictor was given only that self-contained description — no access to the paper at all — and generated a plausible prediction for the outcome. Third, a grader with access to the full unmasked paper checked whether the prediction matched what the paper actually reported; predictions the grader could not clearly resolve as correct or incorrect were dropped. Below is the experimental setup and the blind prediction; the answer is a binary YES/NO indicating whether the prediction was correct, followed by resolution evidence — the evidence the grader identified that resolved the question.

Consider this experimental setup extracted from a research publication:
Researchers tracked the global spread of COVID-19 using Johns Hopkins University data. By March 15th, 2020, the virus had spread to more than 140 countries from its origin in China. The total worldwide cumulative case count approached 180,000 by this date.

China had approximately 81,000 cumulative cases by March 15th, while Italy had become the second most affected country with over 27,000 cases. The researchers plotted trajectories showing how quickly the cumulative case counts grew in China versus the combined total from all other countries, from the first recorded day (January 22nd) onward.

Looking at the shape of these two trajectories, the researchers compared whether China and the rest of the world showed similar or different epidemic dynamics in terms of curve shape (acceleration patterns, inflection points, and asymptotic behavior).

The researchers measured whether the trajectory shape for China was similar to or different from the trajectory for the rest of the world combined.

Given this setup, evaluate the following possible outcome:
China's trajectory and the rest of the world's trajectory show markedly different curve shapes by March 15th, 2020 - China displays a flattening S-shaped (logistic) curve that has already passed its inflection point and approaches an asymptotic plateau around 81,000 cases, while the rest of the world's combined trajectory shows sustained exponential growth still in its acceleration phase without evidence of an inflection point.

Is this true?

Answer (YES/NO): YES